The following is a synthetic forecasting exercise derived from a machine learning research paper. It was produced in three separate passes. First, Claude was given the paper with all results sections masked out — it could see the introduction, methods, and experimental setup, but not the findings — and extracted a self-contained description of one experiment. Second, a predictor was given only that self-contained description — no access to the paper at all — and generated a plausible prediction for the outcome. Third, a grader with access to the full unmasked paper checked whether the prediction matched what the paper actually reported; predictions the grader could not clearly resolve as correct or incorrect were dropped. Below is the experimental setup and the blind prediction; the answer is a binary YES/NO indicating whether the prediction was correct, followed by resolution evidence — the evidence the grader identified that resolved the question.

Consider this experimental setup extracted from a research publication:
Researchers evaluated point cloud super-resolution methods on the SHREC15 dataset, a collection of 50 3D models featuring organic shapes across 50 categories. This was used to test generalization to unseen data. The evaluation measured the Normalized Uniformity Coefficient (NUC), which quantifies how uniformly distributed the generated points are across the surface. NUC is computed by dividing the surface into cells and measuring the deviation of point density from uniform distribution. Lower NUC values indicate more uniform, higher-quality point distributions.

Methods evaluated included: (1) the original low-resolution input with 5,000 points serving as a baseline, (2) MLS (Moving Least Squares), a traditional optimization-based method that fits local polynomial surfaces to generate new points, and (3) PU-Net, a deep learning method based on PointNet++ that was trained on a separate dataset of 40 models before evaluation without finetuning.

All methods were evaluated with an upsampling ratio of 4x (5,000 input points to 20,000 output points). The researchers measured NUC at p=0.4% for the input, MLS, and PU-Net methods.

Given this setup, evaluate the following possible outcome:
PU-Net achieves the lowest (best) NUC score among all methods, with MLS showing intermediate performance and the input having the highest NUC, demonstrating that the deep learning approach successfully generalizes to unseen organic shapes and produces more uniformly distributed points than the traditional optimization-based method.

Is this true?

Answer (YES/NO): NO